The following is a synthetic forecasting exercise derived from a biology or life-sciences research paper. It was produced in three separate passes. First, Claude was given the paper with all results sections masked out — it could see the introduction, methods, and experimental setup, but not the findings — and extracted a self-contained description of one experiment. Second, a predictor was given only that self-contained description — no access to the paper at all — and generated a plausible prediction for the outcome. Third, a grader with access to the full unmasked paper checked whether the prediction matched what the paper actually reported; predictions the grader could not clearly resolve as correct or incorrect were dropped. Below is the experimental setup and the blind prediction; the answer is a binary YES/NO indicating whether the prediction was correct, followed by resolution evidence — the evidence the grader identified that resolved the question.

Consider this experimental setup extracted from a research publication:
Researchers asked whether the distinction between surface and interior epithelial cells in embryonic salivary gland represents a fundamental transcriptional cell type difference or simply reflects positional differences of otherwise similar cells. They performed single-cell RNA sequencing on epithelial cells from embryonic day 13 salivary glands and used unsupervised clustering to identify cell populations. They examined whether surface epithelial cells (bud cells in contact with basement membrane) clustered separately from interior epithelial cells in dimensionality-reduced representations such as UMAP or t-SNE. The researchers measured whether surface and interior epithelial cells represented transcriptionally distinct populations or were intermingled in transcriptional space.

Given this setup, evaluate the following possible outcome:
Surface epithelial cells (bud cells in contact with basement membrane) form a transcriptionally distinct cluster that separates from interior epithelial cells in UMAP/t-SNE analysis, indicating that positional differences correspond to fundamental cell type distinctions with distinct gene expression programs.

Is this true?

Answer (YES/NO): YES